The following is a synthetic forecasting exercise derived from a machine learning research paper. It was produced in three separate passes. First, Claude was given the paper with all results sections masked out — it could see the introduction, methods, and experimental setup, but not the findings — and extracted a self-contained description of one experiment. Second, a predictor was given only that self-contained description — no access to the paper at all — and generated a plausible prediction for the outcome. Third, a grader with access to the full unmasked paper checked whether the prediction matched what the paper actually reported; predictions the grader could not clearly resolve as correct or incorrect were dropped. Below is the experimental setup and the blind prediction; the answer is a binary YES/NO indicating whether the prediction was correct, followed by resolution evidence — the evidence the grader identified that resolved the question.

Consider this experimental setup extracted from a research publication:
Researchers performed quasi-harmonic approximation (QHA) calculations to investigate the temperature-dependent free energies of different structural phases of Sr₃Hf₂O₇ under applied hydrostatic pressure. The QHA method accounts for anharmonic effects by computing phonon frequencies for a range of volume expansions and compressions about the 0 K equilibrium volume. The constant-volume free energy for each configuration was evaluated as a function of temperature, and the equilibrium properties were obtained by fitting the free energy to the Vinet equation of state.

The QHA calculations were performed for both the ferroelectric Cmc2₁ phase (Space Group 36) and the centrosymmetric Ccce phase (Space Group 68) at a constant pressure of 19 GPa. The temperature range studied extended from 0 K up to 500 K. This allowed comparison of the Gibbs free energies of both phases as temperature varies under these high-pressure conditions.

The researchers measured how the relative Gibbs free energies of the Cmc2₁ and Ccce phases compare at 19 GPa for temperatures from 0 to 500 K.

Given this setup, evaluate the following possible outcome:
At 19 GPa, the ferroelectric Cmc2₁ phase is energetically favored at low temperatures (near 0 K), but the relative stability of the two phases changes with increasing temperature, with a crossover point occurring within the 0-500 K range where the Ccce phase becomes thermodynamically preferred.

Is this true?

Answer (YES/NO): NO